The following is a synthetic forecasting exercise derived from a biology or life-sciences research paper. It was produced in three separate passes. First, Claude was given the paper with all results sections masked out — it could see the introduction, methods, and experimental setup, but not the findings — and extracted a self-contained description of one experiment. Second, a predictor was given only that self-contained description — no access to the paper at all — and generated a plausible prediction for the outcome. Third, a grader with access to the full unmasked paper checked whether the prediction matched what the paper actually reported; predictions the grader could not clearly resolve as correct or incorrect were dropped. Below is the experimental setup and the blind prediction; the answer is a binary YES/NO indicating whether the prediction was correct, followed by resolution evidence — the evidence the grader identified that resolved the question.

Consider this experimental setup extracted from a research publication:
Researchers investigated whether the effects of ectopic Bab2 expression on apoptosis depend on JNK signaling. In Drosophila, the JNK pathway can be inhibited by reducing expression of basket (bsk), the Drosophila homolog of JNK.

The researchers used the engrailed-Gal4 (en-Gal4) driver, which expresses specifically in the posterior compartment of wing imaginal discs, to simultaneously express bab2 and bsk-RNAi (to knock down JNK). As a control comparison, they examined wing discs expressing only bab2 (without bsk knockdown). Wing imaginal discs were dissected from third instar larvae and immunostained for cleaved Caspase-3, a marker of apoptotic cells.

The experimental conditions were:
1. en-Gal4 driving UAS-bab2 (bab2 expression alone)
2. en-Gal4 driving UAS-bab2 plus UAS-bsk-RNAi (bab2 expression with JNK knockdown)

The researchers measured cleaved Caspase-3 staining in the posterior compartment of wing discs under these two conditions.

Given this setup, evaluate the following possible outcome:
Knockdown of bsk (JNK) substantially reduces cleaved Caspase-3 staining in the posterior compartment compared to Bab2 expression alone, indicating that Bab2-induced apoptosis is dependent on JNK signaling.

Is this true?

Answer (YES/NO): YES